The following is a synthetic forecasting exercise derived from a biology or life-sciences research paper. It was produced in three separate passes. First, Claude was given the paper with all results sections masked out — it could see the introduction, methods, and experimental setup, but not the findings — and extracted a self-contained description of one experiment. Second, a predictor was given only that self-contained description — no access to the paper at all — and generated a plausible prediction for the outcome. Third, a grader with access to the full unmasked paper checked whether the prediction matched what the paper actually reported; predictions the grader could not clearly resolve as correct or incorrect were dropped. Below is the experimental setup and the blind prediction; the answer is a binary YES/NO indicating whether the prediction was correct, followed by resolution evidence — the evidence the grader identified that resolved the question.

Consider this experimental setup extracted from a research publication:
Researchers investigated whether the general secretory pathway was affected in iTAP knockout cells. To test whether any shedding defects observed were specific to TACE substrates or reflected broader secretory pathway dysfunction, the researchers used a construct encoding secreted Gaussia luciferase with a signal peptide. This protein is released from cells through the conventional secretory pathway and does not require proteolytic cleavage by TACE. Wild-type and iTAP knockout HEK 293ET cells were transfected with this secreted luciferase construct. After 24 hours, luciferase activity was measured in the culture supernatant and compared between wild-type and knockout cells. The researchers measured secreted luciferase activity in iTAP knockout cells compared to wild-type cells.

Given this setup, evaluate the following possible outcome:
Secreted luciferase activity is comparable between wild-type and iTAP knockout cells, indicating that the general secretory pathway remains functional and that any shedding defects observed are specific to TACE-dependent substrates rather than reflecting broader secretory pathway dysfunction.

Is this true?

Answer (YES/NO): YES